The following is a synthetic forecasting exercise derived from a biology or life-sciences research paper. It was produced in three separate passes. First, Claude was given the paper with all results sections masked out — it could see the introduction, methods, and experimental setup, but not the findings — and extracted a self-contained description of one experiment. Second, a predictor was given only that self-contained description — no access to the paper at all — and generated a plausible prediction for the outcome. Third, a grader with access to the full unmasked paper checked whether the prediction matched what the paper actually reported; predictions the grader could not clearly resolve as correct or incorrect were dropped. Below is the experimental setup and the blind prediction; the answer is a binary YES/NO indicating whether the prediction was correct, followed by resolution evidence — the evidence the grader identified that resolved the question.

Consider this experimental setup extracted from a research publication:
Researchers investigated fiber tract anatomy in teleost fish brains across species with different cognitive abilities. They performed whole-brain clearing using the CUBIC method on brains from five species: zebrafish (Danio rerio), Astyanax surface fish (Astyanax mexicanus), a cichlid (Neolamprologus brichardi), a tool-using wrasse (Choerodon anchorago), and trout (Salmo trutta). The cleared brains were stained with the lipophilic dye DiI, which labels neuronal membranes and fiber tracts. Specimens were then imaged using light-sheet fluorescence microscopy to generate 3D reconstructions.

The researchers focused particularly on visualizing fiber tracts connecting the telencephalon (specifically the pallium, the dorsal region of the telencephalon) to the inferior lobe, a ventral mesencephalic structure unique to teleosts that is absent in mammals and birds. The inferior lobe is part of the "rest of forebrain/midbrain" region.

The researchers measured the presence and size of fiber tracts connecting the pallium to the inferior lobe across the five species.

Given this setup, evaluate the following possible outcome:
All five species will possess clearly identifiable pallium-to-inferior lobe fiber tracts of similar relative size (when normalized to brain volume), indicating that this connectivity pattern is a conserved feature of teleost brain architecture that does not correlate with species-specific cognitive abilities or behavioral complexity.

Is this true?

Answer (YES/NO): NO